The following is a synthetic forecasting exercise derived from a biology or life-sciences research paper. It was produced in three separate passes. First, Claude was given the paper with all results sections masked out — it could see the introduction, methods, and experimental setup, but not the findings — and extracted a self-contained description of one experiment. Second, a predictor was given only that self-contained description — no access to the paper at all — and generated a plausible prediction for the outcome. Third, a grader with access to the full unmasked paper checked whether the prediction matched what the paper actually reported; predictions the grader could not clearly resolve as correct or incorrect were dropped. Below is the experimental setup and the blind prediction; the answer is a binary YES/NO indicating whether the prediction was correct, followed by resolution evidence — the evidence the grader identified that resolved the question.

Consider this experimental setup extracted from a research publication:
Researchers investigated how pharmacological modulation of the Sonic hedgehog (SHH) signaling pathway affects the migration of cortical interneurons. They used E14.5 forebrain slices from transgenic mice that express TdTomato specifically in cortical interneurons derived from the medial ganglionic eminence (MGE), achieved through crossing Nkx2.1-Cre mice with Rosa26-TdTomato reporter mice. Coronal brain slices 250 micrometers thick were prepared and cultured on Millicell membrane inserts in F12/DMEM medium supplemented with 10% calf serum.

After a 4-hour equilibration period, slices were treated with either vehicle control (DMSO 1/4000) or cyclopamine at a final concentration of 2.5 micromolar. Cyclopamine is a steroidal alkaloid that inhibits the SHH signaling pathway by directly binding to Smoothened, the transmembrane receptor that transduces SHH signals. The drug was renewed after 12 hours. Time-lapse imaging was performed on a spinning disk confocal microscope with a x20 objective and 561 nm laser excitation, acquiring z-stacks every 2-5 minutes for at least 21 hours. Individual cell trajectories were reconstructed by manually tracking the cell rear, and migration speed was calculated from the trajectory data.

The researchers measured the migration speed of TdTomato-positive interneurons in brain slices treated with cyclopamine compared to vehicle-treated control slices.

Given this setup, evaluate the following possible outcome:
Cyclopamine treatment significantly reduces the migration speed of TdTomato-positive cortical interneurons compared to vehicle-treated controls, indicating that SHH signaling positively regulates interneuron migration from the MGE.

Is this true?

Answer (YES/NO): NO